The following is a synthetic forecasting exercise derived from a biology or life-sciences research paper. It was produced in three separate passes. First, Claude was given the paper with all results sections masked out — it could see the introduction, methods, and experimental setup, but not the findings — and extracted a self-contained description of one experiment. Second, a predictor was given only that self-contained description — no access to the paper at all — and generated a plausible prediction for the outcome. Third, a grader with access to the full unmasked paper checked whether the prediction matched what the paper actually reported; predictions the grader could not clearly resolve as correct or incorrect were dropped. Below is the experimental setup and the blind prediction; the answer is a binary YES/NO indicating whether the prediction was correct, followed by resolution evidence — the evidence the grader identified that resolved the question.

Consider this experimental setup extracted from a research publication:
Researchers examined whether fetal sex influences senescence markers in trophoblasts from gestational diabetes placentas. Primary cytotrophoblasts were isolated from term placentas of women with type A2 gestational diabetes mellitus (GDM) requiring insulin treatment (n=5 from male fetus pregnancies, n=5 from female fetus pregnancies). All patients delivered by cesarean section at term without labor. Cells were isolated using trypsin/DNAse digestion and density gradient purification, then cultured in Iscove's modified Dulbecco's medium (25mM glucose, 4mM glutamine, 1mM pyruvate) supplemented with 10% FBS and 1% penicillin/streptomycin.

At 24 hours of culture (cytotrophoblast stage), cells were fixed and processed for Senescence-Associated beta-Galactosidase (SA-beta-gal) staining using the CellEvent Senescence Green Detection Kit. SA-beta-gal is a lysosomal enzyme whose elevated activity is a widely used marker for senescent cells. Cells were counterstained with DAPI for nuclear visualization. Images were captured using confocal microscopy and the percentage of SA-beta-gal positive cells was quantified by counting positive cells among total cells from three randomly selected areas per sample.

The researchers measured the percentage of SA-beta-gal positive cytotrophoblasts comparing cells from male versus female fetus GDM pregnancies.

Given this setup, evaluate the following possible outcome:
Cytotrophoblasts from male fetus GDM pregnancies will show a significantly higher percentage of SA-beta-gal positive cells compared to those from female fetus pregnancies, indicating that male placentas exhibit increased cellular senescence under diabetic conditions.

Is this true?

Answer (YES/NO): NO